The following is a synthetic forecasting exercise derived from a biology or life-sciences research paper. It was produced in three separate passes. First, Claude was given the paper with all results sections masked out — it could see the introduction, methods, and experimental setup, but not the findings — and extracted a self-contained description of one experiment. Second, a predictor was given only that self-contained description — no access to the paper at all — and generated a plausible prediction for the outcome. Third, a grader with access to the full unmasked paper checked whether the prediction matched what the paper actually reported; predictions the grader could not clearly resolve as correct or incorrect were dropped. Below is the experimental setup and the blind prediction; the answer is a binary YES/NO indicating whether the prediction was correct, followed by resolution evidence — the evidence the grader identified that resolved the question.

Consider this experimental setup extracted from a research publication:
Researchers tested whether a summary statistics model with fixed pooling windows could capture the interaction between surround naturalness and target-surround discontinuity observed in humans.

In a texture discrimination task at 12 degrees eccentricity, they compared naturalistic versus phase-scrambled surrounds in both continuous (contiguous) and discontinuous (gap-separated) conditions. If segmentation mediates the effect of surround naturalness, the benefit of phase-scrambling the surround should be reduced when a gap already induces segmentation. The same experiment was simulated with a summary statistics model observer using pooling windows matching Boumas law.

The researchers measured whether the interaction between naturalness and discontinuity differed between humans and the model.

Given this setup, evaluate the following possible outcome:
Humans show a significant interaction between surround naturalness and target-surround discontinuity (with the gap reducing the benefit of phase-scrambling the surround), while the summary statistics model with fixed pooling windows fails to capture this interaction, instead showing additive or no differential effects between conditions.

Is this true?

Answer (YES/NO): YES